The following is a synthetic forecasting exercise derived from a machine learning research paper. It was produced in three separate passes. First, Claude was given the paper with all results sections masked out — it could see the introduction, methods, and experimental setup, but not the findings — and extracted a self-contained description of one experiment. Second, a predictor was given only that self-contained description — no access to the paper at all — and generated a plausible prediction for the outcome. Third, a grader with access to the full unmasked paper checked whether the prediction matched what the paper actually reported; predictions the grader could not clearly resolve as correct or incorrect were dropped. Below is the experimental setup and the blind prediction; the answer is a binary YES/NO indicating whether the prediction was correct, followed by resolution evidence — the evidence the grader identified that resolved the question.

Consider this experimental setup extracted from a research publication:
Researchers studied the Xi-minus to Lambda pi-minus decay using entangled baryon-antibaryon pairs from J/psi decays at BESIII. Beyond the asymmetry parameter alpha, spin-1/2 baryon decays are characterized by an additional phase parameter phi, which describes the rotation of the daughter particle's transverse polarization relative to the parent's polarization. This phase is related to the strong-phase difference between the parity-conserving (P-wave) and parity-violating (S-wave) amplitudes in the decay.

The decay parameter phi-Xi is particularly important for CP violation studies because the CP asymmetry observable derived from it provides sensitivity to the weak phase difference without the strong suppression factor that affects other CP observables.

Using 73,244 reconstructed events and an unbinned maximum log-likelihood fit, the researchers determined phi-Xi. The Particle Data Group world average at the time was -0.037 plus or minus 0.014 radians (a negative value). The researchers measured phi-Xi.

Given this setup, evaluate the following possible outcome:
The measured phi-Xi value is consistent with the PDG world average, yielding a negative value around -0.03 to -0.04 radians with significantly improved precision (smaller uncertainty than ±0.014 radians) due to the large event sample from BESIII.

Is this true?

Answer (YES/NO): NO